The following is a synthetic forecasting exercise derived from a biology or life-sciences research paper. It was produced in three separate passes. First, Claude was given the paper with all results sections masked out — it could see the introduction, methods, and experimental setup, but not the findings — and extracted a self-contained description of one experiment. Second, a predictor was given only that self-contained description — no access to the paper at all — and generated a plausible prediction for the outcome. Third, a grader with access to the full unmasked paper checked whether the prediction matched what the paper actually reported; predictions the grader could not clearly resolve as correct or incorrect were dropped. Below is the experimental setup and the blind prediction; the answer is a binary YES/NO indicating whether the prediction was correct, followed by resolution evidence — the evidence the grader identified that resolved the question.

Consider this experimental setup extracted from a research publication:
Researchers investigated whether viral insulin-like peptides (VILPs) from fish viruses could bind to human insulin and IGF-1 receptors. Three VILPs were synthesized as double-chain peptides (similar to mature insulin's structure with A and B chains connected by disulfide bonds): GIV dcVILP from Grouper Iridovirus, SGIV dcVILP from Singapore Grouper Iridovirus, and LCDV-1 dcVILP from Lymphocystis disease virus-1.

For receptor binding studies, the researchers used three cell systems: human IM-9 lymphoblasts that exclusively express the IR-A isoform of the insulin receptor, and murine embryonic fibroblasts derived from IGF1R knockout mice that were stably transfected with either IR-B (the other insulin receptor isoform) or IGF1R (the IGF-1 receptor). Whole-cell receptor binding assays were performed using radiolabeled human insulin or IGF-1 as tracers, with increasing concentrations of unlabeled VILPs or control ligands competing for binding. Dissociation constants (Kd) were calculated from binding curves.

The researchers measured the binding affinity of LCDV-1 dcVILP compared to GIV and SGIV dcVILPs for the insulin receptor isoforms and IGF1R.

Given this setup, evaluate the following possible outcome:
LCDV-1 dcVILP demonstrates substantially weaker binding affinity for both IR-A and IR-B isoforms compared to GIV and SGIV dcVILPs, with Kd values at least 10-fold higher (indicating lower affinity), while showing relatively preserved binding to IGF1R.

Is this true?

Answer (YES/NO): NO